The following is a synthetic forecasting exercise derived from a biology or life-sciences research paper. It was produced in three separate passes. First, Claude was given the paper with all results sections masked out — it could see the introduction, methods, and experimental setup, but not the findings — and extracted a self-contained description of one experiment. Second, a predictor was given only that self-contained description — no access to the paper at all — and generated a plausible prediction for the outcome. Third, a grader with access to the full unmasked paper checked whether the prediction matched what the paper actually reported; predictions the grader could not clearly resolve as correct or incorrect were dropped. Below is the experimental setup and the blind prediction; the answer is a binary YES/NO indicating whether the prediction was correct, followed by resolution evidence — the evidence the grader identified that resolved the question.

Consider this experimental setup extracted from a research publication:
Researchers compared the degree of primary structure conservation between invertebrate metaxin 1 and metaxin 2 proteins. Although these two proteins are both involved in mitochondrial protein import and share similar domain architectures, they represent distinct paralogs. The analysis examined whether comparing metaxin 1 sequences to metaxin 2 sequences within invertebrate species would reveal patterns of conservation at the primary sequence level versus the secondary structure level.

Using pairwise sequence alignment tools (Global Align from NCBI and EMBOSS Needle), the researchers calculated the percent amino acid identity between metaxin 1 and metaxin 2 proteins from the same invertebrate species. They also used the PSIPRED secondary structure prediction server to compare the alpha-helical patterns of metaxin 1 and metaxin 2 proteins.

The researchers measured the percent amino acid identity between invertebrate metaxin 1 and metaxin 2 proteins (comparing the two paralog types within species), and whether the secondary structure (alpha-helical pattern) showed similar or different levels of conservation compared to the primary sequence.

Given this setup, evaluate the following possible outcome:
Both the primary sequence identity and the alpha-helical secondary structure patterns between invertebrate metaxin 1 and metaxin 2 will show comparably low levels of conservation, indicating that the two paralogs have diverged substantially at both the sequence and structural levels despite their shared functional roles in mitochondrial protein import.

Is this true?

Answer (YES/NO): NO